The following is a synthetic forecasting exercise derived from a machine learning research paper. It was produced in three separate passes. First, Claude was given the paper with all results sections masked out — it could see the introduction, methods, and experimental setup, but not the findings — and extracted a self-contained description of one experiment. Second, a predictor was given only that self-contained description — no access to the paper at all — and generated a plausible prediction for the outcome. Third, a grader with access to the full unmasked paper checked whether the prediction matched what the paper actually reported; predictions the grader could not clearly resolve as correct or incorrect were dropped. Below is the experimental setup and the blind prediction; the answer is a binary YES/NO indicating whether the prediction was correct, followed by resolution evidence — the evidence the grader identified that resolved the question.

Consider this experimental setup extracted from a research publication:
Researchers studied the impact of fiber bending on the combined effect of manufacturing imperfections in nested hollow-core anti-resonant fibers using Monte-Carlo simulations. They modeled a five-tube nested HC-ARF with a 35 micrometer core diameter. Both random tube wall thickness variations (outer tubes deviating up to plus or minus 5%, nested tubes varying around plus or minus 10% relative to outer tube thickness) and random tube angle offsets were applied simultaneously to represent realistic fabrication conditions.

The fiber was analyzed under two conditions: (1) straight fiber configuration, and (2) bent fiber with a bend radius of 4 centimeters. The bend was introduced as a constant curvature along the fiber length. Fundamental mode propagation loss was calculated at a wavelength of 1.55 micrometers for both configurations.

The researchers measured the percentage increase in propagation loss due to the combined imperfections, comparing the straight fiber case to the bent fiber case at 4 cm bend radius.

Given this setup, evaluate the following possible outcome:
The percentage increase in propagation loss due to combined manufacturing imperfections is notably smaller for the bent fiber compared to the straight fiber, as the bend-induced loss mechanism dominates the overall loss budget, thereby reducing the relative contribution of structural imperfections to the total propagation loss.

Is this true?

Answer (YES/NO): NO